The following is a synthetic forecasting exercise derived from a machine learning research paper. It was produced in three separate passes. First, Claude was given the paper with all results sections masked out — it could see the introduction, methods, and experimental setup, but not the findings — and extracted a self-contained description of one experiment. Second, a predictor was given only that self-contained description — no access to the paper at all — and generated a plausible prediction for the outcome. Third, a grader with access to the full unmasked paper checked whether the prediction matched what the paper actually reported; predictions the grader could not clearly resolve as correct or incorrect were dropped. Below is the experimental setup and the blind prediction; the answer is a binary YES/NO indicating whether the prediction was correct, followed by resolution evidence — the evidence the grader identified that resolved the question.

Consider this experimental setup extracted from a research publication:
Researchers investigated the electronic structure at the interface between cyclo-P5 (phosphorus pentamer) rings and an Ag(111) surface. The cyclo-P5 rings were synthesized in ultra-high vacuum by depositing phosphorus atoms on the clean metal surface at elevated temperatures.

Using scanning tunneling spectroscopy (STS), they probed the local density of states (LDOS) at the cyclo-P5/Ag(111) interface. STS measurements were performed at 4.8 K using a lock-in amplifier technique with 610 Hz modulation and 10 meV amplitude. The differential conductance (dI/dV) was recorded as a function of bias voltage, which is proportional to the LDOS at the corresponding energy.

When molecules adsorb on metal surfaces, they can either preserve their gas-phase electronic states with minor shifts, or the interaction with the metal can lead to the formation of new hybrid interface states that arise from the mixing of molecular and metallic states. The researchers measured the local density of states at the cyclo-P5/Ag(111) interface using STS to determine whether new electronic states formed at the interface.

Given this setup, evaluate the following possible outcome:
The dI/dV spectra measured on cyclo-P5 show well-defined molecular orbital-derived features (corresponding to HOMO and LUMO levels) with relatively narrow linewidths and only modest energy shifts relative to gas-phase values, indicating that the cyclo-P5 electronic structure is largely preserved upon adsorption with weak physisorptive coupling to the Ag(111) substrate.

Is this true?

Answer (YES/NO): NO